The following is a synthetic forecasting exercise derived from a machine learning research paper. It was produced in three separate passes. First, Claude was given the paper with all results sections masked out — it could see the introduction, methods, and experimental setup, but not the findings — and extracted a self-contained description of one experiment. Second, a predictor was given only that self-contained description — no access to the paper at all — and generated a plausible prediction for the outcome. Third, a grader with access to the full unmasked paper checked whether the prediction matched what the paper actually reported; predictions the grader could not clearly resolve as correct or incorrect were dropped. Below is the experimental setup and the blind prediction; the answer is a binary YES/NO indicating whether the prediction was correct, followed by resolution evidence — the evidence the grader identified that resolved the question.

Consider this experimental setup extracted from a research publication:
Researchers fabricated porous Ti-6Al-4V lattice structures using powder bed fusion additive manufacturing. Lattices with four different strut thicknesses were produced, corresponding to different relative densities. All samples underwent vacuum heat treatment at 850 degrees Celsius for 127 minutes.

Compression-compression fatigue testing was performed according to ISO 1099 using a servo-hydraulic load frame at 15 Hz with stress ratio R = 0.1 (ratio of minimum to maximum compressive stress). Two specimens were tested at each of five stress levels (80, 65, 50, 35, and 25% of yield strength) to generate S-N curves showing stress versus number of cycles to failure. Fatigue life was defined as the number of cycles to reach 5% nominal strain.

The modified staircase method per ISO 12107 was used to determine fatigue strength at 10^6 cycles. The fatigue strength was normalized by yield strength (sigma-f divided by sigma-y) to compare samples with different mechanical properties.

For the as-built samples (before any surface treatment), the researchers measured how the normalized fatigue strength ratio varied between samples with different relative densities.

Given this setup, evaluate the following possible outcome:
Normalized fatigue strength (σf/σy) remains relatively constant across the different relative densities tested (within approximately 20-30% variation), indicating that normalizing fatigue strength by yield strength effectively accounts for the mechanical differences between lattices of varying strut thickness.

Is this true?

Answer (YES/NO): NO